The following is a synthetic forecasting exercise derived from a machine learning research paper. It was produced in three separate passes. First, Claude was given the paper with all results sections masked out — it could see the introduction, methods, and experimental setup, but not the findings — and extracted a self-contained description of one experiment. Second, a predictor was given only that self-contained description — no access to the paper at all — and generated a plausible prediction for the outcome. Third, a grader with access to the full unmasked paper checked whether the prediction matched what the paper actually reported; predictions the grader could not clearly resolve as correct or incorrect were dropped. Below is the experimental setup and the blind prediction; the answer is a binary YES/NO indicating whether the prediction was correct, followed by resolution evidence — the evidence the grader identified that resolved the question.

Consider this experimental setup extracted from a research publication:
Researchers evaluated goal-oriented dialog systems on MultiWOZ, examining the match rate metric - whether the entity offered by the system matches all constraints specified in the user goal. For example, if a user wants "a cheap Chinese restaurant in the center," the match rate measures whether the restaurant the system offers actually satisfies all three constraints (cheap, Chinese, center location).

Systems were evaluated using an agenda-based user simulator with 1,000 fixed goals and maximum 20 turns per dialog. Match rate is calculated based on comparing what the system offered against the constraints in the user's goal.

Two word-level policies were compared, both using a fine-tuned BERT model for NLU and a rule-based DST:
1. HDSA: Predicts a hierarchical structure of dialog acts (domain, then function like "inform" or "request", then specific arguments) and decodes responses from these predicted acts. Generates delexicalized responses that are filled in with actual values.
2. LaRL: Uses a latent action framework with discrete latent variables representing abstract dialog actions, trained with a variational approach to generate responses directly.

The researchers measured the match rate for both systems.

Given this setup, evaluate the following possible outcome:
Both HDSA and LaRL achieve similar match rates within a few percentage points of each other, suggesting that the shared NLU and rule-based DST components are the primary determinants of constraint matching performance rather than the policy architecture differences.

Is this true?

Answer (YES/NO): NO